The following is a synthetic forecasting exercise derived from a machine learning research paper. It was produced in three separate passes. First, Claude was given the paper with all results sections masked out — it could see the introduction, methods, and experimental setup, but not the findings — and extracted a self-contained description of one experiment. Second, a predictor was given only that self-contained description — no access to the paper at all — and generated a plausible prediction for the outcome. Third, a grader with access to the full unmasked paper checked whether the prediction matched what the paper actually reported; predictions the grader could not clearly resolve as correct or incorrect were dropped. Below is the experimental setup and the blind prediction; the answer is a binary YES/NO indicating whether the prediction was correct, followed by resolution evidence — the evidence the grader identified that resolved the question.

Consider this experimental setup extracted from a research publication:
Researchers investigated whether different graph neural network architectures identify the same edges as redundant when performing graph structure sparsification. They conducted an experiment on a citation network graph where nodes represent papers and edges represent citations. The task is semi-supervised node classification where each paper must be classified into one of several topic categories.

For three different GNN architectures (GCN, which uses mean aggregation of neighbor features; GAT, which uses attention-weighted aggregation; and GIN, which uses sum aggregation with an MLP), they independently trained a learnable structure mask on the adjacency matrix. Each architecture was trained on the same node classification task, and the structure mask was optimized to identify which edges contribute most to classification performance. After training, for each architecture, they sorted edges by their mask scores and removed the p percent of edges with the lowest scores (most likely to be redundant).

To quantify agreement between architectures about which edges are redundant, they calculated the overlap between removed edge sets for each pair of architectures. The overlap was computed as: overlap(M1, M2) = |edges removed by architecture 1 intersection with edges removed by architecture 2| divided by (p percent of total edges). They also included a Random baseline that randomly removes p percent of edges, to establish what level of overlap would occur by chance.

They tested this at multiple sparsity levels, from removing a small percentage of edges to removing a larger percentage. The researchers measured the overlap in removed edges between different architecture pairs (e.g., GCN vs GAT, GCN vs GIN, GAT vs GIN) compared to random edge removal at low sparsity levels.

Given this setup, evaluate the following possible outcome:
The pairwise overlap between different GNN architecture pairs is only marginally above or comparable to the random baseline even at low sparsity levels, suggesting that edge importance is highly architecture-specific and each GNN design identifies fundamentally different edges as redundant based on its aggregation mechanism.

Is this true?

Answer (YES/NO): YES